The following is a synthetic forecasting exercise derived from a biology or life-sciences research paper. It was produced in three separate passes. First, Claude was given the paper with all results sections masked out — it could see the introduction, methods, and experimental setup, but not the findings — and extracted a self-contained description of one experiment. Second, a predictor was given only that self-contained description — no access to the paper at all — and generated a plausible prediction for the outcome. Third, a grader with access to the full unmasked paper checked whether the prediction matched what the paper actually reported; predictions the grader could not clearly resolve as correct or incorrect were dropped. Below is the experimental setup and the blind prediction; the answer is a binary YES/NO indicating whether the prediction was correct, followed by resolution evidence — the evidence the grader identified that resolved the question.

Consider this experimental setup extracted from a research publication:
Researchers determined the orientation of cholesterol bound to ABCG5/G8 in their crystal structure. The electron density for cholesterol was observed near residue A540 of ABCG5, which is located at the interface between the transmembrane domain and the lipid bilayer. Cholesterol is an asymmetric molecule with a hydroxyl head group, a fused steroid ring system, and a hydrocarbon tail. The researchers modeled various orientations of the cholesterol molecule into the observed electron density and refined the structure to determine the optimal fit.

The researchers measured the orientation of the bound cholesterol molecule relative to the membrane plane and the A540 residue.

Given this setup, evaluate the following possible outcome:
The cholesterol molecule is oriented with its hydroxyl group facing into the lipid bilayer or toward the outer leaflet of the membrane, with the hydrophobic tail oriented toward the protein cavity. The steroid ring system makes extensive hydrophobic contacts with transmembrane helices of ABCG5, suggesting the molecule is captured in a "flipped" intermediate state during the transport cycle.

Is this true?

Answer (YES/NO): NO